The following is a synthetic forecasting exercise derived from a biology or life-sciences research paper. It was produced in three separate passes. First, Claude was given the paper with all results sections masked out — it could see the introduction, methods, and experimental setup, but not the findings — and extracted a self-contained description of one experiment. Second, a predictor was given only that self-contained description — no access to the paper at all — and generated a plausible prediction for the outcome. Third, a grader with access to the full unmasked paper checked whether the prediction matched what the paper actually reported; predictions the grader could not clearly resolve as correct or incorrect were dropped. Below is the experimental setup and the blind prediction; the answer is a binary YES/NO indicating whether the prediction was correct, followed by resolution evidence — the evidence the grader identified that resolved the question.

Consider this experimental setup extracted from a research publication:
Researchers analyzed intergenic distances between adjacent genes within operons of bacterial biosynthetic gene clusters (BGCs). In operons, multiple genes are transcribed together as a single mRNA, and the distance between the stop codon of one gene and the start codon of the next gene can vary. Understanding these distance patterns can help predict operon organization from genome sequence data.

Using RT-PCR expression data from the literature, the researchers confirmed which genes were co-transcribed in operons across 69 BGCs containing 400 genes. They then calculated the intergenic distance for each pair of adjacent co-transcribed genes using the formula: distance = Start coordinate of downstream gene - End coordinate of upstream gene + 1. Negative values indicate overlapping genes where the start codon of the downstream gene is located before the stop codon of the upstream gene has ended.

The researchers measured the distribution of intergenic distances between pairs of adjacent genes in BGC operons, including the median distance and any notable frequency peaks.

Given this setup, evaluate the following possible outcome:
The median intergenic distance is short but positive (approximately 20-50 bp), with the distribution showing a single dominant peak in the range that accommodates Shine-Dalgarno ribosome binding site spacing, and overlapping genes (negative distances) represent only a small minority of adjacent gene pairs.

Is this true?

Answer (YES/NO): NO